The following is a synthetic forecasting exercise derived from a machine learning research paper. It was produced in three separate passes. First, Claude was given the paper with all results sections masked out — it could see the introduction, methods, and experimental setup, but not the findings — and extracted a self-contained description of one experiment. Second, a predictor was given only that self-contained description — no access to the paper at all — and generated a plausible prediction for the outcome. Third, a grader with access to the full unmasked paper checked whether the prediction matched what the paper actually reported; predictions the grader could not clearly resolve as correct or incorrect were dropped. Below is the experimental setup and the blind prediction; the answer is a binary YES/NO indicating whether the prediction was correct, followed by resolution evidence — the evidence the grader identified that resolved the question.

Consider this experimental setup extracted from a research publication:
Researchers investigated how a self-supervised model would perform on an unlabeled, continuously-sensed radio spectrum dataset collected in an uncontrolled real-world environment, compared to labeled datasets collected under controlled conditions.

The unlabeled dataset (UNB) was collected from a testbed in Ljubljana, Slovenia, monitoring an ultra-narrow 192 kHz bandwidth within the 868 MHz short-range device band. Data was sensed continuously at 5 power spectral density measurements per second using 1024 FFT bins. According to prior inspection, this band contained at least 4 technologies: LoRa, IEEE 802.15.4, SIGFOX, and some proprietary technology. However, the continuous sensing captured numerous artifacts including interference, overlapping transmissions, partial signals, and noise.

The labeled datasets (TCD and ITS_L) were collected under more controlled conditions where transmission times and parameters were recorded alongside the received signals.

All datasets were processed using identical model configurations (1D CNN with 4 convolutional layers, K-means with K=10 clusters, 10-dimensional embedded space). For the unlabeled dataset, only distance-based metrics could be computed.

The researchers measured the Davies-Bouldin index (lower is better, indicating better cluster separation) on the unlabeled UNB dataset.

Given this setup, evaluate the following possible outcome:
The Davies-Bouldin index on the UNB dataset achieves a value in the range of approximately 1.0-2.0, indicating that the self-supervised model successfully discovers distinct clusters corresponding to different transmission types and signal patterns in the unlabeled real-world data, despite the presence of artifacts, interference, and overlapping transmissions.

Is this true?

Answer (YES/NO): YES